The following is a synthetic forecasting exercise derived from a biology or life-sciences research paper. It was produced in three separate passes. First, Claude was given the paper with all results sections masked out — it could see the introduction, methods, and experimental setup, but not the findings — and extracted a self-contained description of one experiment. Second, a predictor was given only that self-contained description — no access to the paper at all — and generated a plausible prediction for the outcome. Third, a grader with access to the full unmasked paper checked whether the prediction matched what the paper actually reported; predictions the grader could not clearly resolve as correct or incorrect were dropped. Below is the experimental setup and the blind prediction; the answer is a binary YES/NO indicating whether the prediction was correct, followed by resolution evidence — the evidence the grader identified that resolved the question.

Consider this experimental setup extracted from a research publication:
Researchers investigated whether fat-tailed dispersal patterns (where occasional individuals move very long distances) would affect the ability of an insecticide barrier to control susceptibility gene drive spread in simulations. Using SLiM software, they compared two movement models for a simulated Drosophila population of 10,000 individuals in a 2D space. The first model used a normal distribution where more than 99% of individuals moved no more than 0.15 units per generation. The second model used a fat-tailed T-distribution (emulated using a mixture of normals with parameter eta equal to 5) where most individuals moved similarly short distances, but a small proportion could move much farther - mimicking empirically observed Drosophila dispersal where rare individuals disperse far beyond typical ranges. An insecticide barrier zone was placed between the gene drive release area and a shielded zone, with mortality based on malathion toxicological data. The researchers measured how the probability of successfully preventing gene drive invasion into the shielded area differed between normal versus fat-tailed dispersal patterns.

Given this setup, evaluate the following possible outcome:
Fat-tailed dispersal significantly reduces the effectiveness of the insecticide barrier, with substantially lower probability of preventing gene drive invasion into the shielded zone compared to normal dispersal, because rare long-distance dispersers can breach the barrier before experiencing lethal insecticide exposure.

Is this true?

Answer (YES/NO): YES